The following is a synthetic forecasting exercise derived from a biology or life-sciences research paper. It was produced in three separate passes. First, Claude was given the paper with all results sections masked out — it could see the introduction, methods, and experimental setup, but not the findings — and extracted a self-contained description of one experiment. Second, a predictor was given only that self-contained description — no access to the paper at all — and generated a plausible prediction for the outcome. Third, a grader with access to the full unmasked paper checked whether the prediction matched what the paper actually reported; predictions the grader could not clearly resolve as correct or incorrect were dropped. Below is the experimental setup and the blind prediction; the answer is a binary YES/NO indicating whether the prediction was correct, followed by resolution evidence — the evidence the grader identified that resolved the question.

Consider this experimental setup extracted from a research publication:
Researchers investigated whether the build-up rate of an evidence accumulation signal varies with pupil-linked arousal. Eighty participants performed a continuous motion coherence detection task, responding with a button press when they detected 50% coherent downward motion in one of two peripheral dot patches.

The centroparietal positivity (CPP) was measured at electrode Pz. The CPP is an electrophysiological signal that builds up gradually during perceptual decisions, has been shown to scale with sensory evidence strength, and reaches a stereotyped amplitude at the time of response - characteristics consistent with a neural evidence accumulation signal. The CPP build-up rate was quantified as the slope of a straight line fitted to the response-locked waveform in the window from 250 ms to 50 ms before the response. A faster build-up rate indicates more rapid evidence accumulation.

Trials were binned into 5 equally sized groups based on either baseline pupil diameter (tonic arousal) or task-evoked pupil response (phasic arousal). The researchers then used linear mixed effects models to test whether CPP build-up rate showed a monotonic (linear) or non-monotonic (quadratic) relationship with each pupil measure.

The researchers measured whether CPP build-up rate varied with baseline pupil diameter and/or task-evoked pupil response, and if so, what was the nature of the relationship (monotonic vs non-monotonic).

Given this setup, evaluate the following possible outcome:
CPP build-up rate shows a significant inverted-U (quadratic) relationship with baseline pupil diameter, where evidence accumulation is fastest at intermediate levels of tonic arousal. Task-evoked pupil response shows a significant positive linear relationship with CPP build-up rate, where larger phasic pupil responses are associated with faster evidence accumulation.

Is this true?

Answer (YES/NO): NO